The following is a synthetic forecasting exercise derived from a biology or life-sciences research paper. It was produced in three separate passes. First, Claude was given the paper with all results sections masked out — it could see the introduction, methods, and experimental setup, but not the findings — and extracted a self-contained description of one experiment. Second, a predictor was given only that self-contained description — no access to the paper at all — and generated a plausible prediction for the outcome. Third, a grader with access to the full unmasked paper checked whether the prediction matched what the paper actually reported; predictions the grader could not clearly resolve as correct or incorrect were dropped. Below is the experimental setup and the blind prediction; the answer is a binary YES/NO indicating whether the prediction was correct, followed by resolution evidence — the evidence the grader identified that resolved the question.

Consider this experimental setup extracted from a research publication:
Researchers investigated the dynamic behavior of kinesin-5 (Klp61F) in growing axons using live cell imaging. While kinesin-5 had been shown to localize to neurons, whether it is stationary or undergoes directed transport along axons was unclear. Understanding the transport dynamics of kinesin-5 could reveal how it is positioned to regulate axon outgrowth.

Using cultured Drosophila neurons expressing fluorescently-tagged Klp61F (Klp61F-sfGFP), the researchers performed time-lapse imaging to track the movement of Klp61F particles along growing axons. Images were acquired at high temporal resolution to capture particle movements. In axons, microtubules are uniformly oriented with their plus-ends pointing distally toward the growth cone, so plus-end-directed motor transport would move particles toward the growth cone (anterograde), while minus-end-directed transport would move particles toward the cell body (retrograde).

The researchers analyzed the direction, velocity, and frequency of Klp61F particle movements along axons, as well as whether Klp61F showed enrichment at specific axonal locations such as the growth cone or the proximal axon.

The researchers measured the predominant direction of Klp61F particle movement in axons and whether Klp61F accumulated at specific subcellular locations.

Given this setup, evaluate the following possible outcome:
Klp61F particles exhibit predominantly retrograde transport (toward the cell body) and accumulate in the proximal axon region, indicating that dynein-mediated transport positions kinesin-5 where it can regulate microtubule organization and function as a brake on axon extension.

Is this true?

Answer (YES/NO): NO